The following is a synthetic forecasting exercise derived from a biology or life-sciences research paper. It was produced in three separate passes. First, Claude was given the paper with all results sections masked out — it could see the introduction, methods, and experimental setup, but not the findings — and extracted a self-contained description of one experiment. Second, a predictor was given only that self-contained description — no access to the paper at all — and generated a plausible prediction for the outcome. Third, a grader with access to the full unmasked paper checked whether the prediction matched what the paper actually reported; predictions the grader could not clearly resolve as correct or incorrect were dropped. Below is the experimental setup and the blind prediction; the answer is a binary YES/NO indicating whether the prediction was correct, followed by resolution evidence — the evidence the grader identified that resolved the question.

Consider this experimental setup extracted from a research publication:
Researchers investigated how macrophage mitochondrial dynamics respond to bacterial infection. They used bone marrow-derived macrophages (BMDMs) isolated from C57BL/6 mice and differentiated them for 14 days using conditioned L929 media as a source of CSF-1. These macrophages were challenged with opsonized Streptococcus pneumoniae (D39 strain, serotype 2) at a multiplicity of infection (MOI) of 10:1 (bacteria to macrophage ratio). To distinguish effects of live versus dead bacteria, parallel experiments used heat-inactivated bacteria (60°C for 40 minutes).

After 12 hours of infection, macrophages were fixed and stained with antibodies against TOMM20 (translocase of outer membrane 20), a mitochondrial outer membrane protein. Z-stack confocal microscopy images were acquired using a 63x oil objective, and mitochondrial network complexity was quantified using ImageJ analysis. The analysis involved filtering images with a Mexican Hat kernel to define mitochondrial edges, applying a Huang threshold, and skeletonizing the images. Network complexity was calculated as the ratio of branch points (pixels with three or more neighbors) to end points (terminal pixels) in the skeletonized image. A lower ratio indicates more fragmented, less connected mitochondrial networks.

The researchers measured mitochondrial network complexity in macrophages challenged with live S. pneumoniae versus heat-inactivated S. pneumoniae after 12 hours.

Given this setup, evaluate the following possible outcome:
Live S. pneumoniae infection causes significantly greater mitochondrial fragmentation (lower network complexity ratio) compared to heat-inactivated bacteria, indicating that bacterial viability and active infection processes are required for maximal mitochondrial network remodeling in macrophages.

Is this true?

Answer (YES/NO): YES